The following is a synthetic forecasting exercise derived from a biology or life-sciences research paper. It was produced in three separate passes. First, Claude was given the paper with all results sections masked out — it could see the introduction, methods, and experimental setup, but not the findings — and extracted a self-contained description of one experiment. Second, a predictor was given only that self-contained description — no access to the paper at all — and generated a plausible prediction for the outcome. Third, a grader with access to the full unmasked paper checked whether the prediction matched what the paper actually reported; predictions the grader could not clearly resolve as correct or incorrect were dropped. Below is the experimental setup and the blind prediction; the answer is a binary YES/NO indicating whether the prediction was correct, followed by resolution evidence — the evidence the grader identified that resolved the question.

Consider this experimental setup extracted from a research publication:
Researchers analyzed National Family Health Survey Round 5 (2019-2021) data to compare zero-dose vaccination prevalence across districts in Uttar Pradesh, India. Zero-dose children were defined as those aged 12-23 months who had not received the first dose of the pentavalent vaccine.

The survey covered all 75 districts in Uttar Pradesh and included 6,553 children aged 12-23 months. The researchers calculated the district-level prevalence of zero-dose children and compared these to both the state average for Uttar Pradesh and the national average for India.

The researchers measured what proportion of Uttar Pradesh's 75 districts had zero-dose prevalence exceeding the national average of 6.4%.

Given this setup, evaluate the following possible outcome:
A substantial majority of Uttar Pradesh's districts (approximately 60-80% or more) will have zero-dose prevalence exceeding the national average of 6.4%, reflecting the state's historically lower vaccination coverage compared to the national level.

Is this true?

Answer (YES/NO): YES